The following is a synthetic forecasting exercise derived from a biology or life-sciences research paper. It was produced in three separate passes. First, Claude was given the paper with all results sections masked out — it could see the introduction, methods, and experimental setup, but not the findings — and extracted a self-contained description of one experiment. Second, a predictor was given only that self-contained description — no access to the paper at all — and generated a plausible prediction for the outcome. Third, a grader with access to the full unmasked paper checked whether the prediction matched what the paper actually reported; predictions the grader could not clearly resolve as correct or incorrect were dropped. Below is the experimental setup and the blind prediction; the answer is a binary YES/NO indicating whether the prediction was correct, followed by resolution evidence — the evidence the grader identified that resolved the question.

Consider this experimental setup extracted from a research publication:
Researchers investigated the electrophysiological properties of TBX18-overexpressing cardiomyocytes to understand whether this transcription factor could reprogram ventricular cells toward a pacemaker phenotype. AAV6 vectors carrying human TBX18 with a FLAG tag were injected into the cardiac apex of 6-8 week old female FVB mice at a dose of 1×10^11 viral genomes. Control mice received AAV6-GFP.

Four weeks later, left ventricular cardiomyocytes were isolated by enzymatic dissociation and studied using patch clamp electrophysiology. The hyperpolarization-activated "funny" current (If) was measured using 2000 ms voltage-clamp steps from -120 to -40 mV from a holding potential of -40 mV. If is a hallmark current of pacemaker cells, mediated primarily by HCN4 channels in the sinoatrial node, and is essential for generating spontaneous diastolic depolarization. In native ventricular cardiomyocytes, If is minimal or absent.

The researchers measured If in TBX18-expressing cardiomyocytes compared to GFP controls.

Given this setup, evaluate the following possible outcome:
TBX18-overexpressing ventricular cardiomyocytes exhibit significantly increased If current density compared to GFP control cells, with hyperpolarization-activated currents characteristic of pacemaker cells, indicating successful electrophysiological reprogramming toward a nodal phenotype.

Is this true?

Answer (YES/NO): NO